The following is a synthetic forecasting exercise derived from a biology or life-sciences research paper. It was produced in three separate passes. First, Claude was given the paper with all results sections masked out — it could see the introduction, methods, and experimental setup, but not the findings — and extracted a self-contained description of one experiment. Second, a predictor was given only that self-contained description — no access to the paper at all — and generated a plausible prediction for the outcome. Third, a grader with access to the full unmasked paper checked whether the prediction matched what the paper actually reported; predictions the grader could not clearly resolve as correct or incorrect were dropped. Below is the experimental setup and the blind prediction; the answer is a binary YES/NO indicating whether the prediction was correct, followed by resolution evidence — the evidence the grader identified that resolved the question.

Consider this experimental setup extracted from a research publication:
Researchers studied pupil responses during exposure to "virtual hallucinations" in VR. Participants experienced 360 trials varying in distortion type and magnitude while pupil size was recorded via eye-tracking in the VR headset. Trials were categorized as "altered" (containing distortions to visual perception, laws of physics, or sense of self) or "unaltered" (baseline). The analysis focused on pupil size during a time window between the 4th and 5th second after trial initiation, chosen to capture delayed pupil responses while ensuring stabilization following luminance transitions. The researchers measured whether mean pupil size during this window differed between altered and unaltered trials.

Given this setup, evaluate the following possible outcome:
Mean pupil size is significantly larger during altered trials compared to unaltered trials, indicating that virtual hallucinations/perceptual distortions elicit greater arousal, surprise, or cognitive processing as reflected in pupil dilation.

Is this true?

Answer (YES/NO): YES